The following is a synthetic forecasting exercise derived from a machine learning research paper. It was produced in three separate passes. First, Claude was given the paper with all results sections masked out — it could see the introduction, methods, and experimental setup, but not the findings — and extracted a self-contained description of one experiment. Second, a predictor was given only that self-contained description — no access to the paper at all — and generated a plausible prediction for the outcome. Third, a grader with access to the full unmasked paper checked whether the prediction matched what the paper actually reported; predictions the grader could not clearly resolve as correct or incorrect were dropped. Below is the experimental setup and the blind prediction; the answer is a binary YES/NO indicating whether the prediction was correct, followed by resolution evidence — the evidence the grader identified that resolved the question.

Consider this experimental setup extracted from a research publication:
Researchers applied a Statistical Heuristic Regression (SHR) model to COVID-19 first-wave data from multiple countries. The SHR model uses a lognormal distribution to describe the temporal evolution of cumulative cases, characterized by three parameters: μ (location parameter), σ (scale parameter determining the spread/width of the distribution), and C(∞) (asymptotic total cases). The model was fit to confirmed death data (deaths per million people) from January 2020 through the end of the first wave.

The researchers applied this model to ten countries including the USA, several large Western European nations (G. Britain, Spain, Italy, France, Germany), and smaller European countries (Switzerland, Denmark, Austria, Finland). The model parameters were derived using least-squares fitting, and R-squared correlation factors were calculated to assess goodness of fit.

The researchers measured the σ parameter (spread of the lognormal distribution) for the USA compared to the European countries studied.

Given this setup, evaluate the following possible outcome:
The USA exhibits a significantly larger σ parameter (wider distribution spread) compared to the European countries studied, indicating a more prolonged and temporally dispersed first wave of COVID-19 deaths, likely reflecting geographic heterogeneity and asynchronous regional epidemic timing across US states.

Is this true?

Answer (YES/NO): YES